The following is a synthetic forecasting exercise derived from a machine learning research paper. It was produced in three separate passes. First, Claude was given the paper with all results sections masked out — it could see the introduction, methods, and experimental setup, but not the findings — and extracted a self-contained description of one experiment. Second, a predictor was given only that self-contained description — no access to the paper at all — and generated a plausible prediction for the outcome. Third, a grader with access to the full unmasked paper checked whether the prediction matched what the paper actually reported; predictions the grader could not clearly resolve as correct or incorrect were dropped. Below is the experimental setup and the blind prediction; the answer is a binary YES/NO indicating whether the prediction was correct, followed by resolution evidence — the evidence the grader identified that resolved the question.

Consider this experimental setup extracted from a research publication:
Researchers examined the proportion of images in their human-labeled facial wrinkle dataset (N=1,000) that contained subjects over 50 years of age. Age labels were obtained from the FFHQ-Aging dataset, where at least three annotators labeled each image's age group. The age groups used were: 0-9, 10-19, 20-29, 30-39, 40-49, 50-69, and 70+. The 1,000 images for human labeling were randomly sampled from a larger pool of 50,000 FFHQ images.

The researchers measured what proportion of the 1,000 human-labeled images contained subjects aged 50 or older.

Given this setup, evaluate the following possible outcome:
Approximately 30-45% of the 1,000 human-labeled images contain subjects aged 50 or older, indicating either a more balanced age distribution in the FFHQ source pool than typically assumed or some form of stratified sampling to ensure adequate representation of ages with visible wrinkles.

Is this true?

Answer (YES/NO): NO